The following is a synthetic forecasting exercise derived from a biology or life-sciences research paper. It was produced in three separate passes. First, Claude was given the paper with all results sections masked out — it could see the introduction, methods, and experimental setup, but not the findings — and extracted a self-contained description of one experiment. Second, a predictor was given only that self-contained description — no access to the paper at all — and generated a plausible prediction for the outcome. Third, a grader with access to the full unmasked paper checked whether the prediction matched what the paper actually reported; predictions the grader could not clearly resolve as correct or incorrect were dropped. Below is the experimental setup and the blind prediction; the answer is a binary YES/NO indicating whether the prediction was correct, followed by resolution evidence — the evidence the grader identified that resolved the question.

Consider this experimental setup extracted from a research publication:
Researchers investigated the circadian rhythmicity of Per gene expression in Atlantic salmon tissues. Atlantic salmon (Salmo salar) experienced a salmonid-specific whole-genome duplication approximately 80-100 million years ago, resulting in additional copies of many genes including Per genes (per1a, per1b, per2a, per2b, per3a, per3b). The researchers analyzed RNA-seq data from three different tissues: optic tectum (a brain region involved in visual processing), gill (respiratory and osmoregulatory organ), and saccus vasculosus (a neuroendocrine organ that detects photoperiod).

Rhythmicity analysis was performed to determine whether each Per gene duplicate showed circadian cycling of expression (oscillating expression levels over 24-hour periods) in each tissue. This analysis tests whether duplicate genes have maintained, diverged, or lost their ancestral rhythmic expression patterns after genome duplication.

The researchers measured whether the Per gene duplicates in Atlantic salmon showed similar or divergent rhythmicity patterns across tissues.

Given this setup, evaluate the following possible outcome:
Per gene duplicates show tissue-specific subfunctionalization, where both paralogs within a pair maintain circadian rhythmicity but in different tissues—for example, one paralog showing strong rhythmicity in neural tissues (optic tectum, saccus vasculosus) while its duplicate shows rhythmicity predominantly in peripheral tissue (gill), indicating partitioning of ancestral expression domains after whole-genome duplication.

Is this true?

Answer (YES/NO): NO